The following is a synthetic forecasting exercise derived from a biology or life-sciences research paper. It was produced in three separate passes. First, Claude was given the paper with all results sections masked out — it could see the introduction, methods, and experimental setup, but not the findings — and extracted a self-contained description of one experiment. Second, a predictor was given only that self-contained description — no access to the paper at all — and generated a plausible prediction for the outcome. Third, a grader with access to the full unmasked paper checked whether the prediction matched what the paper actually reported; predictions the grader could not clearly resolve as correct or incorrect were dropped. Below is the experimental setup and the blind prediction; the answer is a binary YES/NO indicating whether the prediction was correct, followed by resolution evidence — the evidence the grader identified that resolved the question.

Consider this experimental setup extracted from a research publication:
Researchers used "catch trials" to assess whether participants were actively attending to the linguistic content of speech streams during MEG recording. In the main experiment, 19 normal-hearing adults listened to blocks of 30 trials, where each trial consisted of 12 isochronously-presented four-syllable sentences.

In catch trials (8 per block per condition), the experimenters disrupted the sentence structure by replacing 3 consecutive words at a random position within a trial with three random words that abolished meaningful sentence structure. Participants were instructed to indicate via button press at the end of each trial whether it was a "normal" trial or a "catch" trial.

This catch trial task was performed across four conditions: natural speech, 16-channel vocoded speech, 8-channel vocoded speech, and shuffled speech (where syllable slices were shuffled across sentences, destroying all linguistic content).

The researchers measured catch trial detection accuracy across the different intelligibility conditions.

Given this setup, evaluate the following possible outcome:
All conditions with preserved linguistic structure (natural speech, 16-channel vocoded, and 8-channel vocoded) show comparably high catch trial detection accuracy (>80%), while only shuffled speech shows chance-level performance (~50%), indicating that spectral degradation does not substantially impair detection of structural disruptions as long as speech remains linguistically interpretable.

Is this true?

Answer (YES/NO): NO